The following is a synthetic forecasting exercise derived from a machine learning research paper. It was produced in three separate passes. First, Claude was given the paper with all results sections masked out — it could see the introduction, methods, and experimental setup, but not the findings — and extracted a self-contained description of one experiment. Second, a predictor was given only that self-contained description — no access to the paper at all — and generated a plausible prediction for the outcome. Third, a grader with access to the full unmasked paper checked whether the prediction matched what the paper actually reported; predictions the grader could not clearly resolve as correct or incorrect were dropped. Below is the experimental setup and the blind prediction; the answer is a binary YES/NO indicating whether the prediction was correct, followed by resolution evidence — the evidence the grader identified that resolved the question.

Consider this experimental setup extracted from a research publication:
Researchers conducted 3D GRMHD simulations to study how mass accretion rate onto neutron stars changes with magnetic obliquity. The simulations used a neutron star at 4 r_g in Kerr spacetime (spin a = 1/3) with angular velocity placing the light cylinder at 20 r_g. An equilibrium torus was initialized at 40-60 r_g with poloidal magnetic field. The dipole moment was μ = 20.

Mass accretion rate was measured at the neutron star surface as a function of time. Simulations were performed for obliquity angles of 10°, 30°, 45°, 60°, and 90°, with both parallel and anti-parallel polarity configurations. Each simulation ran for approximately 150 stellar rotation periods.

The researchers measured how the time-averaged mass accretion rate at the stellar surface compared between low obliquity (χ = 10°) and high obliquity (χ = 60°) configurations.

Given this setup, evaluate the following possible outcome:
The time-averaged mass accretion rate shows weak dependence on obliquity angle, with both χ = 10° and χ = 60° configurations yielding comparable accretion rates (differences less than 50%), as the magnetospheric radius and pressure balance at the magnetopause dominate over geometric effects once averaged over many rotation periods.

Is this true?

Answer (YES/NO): NO